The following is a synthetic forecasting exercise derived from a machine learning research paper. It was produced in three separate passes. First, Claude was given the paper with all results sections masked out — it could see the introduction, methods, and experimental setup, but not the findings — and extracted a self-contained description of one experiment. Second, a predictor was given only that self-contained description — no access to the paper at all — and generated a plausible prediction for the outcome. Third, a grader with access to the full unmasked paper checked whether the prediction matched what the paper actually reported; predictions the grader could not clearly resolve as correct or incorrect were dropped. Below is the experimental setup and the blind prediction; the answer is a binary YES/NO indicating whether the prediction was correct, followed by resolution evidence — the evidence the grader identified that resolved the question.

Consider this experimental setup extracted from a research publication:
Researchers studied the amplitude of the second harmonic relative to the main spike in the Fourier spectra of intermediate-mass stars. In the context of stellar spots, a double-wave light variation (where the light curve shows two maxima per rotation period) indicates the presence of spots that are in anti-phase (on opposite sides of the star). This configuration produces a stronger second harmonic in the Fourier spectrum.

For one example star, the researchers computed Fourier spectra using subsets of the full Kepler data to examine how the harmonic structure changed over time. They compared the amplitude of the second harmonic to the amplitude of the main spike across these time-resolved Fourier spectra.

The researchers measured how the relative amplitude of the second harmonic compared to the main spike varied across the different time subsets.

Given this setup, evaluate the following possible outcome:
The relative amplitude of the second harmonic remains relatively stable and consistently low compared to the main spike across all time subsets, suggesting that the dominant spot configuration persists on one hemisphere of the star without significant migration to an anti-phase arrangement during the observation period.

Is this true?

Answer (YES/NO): NO